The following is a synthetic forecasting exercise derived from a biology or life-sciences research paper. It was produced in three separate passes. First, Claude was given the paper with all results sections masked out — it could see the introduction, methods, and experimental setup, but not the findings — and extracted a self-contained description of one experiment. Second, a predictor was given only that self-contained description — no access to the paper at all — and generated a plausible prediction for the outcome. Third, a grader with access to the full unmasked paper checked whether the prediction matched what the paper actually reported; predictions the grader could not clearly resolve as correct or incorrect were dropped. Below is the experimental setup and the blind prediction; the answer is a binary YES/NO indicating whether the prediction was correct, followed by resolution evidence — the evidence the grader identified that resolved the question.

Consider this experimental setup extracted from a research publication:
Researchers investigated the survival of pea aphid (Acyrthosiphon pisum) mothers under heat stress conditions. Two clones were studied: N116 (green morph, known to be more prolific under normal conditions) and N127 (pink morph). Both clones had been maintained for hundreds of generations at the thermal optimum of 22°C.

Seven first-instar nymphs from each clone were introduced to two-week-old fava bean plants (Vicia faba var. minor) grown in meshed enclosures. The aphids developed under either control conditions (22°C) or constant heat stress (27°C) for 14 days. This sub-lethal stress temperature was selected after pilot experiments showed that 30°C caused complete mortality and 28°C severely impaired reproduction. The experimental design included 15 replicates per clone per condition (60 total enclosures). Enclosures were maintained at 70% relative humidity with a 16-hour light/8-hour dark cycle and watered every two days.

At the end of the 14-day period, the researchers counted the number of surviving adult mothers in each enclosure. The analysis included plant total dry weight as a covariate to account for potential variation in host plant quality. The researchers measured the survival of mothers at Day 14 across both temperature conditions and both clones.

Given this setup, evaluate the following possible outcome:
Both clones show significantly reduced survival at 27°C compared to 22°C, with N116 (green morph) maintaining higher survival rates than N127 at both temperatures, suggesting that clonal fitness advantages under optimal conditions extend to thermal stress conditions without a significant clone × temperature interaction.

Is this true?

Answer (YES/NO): NO